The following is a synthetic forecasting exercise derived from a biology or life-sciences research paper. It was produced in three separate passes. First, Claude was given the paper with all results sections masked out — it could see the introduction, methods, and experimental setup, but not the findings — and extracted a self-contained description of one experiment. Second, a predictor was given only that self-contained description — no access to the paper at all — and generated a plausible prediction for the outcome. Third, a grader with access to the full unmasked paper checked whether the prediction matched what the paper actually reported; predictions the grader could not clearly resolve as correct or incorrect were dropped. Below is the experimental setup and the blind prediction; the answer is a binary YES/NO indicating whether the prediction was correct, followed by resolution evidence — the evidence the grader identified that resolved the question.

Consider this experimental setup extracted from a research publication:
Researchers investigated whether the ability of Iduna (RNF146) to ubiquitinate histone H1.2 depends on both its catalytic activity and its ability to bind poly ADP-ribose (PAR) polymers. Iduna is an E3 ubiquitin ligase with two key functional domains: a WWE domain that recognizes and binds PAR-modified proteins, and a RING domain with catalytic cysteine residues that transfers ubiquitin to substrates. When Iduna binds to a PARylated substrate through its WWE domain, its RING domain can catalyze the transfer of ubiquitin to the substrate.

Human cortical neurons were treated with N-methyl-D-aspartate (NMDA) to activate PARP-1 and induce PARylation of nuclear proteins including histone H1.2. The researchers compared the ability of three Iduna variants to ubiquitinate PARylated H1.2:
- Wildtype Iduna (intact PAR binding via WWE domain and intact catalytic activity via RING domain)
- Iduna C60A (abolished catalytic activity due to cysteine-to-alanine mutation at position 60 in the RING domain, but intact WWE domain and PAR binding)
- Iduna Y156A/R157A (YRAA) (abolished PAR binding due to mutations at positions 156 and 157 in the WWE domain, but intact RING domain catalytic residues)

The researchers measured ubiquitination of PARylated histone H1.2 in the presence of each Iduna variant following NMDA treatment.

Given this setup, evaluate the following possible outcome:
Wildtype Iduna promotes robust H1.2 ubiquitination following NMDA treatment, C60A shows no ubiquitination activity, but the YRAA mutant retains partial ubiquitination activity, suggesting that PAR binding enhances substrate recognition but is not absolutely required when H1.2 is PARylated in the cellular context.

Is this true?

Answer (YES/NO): NO